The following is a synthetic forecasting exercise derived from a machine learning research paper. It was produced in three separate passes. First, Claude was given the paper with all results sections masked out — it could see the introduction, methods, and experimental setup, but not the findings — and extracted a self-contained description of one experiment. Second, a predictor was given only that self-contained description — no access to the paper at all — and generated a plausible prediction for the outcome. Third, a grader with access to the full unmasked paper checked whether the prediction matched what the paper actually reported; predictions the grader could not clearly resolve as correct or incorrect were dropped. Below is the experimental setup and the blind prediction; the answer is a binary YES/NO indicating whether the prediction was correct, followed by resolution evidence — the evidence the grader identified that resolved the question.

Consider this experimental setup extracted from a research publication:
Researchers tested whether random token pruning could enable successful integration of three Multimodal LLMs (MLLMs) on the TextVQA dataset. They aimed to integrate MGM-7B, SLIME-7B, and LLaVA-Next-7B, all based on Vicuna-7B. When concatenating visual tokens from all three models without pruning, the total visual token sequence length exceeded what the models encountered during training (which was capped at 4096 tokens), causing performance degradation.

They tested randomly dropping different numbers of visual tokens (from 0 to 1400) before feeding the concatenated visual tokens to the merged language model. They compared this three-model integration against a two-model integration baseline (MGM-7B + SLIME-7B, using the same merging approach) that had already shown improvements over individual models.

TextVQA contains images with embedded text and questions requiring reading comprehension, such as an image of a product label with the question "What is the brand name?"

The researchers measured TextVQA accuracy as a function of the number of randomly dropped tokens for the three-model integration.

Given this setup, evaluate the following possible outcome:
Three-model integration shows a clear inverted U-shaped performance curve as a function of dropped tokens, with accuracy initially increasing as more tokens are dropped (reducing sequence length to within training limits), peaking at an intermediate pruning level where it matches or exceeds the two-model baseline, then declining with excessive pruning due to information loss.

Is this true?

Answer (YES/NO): YES